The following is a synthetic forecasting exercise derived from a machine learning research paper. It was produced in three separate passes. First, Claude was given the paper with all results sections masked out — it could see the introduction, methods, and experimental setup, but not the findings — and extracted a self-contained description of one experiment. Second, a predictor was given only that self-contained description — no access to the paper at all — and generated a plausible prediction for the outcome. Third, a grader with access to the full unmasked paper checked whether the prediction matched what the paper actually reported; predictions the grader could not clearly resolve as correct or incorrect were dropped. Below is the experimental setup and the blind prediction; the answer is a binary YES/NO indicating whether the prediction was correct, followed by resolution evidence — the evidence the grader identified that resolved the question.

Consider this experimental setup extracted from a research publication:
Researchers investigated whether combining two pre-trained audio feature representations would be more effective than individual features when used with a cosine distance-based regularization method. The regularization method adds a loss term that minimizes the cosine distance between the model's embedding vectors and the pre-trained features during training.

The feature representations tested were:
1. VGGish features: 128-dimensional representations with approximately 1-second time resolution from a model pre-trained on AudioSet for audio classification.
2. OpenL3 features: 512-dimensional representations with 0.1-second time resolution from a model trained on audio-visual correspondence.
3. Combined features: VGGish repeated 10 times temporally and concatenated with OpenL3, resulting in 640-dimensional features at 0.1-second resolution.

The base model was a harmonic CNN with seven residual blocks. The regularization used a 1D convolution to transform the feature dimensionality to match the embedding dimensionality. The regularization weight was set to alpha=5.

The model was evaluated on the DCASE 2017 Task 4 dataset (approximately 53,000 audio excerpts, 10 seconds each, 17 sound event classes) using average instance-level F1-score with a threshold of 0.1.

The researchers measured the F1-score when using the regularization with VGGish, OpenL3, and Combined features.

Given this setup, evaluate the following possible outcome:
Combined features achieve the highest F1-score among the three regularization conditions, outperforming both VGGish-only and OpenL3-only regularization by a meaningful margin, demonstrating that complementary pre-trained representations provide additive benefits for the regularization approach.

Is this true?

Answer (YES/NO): YES